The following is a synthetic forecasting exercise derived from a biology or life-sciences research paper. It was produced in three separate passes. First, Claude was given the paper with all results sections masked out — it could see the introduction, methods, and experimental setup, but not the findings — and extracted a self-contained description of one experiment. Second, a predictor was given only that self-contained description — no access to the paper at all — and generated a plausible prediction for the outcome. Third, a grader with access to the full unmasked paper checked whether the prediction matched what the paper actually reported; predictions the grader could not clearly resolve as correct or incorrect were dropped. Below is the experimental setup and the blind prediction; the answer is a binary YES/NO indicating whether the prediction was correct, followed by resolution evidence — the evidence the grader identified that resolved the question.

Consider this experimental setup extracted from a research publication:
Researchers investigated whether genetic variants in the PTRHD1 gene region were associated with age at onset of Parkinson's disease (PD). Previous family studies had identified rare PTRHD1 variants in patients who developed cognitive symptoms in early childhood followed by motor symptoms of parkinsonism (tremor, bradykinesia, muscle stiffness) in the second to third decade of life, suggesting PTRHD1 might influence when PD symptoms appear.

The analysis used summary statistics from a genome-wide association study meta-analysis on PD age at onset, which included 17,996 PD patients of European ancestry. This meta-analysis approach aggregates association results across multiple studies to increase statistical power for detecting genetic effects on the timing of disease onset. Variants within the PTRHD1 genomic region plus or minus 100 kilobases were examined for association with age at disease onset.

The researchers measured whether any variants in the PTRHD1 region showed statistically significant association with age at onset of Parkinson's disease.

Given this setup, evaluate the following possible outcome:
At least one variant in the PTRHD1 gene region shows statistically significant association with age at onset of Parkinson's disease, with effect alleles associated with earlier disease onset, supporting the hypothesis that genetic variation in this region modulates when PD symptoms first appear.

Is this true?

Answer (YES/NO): NO